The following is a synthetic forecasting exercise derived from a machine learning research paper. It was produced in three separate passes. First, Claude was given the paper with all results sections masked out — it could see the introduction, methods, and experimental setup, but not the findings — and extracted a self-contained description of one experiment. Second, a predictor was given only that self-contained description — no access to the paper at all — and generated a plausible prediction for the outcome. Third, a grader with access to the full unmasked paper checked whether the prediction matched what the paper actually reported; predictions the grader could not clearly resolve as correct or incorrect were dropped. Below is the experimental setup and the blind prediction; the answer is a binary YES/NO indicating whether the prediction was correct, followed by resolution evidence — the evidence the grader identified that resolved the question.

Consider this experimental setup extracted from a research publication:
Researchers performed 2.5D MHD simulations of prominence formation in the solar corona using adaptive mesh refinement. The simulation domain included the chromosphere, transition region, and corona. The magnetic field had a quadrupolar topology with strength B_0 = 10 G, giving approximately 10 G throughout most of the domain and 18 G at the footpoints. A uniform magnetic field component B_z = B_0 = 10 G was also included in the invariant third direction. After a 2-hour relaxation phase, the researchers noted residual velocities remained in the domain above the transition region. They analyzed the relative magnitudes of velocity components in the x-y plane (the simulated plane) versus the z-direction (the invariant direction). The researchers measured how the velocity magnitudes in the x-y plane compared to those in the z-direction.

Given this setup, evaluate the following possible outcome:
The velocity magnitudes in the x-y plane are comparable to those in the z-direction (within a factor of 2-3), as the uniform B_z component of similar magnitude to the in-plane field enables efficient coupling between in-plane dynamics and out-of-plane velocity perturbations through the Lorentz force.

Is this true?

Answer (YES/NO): YES